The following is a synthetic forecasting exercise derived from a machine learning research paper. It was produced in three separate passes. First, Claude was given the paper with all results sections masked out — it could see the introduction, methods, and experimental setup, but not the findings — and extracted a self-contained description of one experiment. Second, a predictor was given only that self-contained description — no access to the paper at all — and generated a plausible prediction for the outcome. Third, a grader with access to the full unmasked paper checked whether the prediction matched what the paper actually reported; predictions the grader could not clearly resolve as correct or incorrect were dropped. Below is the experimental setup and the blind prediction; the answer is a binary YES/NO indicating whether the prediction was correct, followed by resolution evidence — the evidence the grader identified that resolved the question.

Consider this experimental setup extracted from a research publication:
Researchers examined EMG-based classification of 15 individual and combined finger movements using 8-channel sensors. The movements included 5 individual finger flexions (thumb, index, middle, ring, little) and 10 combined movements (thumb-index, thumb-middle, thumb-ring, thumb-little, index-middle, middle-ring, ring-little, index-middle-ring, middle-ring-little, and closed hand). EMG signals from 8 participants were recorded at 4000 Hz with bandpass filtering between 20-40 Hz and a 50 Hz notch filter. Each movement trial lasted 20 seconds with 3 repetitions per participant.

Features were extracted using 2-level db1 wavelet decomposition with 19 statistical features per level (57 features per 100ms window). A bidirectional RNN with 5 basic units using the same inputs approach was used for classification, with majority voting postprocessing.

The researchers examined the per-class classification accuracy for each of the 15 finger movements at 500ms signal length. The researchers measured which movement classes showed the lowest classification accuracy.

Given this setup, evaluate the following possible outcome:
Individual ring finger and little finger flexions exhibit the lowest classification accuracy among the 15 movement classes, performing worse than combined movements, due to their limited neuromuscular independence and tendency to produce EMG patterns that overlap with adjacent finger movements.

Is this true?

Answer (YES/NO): NO